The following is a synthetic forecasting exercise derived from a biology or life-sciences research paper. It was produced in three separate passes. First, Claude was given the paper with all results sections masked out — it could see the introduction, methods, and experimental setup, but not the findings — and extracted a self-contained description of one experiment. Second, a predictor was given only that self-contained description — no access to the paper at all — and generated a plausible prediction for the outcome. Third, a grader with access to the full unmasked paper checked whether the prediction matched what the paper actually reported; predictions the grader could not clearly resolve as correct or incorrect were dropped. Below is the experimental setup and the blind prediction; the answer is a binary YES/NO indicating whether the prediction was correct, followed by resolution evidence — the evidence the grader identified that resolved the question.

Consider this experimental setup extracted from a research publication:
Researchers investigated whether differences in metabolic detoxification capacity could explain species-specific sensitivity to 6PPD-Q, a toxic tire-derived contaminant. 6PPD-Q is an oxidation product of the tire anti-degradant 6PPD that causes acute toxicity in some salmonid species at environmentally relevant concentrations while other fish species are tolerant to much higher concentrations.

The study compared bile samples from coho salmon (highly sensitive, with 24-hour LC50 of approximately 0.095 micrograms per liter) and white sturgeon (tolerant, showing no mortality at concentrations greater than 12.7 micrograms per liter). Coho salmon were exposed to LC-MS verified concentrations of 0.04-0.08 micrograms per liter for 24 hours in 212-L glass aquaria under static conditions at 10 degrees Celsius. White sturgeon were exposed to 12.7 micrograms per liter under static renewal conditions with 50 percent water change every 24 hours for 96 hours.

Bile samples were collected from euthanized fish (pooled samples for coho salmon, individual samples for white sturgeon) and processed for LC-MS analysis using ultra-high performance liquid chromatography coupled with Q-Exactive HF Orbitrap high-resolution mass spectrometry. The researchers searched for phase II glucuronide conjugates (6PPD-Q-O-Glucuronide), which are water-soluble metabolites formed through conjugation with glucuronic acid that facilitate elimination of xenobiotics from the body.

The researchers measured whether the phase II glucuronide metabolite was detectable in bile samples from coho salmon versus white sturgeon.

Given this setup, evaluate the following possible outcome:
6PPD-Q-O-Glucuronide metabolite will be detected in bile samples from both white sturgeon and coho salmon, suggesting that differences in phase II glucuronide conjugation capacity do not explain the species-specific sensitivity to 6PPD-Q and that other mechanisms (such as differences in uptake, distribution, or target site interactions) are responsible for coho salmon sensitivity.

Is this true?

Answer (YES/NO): NO